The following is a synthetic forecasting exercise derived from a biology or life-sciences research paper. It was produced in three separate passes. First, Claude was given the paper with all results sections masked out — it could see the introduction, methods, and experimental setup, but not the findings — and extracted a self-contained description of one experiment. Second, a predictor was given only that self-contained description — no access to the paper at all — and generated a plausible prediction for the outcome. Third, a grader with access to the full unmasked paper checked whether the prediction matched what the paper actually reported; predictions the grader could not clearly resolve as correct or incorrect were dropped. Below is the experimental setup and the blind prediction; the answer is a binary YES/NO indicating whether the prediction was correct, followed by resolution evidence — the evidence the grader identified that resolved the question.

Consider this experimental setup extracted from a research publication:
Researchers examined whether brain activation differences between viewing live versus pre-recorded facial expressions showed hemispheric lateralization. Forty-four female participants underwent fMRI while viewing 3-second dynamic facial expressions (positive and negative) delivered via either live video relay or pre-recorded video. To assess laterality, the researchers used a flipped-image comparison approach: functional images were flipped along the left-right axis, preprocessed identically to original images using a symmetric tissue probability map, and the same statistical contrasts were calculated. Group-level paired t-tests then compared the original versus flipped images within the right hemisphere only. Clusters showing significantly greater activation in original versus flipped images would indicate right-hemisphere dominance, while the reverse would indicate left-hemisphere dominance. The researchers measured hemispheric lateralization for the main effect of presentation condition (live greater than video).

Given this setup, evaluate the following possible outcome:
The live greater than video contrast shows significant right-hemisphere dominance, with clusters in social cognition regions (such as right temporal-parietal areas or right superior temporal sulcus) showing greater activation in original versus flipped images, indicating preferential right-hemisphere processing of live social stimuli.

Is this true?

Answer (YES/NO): YES